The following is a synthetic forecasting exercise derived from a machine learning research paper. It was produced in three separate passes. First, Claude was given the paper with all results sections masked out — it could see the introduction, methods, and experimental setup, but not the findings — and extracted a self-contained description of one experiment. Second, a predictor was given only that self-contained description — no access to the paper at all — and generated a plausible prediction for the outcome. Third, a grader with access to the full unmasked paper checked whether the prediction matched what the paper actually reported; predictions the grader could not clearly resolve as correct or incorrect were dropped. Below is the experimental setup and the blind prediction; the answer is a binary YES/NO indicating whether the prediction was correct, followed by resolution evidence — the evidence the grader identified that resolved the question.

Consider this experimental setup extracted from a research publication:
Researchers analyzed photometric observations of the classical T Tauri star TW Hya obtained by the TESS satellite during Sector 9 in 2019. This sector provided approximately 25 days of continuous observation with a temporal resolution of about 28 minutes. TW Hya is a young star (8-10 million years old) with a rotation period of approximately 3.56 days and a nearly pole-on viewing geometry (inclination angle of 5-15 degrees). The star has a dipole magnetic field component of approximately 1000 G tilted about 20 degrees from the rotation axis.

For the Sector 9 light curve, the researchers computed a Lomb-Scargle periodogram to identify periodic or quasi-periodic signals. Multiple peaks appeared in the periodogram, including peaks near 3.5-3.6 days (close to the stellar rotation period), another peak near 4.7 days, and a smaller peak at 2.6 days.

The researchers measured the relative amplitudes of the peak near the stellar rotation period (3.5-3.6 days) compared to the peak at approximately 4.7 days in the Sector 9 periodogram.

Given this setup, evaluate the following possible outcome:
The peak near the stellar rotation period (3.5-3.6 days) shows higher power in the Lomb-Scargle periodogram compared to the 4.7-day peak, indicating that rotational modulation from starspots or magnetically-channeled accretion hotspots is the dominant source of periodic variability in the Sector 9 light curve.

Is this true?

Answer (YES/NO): NO